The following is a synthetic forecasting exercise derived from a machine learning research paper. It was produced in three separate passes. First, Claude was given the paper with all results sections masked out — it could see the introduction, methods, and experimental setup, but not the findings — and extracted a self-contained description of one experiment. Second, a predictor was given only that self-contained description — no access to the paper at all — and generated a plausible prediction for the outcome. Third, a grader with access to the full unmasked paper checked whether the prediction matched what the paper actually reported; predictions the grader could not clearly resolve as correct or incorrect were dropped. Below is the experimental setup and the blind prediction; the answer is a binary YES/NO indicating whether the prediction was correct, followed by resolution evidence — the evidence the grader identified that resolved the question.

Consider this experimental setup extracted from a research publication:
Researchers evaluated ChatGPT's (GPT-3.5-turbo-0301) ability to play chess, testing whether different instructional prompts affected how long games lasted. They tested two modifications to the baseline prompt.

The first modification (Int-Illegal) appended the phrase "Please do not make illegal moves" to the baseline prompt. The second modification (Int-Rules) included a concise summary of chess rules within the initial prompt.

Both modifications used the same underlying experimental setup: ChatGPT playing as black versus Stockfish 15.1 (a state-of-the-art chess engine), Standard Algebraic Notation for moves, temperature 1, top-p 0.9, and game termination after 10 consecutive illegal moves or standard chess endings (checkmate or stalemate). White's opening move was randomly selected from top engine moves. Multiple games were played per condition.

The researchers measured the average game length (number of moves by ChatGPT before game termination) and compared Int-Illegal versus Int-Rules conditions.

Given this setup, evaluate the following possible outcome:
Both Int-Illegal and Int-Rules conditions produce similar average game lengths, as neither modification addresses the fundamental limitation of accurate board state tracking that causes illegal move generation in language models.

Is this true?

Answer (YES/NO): NO